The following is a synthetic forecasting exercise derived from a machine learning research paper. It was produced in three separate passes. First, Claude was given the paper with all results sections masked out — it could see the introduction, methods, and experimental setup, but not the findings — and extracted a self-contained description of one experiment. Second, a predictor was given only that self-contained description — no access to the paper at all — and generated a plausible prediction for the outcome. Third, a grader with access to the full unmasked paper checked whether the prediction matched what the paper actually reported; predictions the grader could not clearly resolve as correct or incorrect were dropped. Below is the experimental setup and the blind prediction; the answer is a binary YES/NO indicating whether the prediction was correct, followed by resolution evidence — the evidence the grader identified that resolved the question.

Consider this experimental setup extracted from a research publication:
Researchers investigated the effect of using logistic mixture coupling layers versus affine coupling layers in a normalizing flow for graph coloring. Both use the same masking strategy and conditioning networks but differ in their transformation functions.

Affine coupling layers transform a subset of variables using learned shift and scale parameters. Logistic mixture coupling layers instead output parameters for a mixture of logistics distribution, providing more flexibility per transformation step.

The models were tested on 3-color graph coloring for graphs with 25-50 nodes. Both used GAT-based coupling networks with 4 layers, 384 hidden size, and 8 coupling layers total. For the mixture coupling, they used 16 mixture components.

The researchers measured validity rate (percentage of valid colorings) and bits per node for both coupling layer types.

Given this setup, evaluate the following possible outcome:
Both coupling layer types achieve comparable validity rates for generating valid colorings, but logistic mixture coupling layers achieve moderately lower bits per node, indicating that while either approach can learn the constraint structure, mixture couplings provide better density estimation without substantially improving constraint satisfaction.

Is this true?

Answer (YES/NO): NO